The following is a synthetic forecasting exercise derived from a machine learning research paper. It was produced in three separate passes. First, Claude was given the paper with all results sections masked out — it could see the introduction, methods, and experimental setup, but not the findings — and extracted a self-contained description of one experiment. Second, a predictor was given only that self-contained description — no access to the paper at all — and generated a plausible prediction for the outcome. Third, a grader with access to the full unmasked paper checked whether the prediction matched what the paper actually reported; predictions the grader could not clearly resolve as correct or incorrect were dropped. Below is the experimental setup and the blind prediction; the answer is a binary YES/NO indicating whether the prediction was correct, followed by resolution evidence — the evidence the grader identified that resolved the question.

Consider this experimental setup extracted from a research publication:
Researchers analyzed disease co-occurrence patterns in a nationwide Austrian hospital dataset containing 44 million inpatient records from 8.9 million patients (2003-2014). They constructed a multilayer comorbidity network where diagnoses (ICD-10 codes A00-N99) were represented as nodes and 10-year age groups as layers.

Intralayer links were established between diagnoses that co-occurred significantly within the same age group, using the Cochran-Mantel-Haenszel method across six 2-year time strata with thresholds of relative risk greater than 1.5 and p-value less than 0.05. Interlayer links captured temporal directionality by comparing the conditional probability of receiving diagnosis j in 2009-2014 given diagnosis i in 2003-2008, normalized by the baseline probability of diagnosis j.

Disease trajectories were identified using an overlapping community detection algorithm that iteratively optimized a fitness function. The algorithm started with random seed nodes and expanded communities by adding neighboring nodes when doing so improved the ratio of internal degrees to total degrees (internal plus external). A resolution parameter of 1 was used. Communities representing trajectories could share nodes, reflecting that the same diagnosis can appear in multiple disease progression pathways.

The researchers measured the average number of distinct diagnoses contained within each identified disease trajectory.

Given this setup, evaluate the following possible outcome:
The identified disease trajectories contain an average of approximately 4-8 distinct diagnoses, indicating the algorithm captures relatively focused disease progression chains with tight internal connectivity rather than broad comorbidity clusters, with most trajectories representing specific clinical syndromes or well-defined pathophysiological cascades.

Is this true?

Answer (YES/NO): NO